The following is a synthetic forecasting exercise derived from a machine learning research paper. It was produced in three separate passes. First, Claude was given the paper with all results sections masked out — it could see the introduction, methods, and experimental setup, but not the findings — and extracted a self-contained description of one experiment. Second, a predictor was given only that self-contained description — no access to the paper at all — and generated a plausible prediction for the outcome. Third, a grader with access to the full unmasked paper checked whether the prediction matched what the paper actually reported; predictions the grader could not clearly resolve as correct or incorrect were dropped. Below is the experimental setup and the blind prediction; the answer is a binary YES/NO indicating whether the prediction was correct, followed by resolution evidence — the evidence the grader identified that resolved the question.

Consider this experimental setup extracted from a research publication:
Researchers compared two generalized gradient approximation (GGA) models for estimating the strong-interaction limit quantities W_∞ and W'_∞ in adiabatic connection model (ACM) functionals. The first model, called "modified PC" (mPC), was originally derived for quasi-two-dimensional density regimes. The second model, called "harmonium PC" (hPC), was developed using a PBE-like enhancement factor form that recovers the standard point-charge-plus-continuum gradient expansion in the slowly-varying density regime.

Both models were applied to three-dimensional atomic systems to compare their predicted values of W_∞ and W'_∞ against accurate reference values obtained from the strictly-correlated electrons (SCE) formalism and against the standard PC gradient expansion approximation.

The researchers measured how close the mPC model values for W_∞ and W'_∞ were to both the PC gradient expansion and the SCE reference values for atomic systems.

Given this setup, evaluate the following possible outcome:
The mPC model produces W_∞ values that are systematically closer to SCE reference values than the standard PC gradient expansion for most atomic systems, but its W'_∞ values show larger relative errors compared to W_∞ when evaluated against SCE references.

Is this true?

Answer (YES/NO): NO